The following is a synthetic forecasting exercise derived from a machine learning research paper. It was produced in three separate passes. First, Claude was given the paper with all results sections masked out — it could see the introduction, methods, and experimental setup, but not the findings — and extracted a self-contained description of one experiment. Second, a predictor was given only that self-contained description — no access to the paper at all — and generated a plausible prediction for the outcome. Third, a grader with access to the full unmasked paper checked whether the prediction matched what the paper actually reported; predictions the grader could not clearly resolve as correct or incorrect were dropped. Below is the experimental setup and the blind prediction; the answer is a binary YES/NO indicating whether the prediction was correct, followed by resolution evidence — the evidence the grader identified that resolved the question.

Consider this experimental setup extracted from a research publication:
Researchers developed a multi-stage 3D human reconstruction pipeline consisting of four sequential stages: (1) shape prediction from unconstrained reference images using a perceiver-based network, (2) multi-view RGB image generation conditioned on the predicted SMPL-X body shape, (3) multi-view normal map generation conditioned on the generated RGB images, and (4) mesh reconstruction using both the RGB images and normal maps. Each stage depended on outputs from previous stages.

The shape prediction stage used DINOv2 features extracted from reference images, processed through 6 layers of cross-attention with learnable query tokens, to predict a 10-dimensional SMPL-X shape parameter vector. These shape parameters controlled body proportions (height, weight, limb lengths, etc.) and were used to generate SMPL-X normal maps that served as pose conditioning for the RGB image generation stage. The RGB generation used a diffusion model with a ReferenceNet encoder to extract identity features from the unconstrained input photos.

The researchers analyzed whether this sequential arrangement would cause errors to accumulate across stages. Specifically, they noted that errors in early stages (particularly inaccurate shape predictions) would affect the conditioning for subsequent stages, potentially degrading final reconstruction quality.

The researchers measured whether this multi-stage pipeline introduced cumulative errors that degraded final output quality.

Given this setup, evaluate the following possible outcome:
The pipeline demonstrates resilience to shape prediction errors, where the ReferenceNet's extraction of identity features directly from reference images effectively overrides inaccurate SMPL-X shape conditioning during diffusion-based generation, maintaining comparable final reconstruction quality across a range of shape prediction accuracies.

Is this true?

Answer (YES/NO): NO